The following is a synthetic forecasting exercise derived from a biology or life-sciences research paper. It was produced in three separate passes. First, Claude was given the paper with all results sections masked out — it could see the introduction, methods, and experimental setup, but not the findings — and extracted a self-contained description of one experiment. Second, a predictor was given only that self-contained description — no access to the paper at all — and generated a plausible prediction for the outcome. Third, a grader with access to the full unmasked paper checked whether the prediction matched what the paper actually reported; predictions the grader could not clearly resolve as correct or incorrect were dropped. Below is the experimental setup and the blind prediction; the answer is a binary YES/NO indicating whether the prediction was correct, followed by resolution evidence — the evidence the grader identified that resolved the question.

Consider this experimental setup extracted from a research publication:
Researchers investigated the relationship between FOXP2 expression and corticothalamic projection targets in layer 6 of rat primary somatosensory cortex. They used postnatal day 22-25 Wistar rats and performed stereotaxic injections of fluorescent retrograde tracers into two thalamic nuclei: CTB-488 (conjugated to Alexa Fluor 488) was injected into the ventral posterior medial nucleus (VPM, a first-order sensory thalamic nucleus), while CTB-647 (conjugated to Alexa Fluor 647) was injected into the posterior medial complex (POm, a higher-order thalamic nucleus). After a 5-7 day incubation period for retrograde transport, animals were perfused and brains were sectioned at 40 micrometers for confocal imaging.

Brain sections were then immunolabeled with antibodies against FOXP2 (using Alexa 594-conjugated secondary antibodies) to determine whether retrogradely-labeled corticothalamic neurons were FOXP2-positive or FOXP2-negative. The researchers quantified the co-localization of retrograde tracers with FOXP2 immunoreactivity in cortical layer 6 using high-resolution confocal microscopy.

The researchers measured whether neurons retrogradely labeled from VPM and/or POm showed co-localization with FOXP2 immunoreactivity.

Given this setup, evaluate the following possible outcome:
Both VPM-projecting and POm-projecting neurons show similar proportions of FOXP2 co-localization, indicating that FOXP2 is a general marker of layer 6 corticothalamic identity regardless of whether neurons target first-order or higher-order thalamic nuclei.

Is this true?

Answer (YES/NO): YES